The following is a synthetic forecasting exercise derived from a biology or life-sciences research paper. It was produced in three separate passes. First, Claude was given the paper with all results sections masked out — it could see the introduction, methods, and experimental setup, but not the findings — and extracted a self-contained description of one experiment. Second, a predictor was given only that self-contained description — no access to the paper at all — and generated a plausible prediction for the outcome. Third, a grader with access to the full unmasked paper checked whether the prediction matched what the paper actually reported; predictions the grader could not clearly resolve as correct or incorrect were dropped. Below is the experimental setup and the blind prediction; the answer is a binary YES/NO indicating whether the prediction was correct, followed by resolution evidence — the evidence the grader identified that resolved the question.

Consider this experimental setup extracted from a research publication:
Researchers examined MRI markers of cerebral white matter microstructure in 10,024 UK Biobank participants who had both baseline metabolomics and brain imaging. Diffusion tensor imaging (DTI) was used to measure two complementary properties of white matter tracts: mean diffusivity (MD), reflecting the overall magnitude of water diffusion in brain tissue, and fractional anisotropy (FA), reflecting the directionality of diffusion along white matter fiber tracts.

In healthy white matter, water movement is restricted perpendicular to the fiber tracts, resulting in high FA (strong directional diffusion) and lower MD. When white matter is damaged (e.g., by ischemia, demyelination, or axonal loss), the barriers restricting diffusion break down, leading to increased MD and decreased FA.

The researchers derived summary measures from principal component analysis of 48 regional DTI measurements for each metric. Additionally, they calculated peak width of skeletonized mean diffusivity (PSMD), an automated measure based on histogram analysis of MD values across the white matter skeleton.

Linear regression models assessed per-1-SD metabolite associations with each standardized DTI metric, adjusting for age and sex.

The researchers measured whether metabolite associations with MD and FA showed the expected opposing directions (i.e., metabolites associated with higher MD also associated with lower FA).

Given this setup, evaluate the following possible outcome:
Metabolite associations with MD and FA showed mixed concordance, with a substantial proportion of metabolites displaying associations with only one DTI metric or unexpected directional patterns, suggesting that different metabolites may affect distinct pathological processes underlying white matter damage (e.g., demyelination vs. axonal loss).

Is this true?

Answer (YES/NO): NO